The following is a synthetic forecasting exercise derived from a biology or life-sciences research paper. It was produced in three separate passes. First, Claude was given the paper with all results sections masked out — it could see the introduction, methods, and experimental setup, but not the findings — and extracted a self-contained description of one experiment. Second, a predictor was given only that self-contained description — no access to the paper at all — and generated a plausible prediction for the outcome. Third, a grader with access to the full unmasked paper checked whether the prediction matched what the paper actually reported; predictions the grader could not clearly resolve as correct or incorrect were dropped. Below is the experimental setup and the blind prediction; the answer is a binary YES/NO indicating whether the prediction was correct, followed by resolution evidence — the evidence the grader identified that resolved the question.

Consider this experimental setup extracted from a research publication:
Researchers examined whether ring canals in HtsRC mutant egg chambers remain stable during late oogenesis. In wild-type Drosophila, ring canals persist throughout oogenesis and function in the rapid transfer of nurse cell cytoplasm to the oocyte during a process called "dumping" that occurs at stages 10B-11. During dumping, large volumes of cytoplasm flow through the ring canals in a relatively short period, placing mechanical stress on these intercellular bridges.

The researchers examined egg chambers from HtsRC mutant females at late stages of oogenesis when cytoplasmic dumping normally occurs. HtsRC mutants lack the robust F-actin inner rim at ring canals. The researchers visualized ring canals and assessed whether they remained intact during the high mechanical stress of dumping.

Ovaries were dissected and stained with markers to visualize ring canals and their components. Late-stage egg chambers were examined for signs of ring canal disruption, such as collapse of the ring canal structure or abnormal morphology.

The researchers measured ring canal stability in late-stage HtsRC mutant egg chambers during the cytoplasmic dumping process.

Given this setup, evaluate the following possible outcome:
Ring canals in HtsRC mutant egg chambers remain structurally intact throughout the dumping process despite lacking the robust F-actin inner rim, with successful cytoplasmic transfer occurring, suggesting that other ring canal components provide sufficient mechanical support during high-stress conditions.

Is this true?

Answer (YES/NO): NO